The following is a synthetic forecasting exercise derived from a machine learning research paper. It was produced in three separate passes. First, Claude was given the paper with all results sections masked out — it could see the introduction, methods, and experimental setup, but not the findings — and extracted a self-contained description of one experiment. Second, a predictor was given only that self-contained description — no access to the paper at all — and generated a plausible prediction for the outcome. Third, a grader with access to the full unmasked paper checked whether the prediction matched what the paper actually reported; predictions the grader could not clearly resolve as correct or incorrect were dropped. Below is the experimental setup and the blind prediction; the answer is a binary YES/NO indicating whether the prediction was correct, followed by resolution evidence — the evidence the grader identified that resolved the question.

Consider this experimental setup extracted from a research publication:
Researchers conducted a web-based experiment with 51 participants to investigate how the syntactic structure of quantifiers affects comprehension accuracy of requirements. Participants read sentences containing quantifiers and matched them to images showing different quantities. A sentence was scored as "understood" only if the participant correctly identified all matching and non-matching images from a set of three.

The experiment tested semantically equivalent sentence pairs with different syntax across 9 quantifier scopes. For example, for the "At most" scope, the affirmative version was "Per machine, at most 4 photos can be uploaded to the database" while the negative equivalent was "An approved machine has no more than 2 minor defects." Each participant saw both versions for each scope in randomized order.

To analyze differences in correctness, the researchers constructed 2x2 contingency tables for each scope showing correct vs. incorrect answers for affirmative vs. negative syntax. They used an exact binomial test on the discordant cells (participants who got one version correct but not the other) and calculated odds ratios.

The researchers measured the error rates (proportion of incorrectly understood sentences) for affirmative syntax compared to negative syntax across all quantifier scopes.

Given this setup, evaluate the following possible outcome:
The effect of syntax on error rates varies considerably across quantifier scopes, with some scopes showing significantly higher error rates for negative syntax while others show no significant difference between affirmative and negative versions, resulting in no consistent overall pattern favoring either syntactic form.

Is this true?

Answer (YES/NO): NO